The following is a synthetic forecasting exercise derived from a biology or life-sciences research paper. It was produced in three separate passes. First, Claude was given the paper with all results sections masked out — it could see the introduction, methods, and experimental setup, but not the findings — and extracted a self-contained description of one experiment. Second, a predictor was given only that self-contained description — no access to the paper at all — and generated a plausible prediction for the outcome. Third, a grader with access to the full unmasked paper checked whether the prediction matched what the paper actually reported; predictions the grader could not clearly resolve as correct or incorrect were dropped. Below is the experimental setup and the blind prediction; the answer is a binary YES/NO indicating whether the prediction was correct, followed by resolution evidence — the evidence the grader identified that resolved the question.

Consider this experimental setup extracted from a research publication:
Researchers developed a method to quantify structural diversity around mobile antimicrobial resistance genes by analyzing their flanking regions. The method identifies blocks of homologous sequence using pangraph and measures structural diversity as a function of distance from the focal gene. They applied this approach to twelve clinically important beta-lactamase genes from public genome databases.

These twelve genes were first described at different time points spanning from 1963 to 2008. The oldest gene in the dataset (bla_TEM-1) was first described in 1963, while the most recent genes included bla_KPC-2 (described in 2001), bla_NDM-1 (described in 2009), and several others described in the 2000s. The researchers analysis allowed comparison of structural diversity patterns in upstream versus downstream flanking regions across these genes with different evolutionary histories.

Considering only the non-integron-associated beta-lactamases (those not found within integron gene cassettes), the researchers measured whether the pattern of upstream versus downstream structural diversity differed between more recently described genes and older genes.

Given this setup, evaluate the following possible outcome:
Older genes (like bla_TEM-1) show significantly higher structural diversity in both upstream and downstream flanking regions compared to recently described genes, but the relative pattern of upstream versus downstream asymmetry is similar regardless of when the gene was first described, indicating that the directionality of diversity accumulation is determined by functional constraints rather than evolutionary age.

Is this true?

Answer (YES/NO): NO